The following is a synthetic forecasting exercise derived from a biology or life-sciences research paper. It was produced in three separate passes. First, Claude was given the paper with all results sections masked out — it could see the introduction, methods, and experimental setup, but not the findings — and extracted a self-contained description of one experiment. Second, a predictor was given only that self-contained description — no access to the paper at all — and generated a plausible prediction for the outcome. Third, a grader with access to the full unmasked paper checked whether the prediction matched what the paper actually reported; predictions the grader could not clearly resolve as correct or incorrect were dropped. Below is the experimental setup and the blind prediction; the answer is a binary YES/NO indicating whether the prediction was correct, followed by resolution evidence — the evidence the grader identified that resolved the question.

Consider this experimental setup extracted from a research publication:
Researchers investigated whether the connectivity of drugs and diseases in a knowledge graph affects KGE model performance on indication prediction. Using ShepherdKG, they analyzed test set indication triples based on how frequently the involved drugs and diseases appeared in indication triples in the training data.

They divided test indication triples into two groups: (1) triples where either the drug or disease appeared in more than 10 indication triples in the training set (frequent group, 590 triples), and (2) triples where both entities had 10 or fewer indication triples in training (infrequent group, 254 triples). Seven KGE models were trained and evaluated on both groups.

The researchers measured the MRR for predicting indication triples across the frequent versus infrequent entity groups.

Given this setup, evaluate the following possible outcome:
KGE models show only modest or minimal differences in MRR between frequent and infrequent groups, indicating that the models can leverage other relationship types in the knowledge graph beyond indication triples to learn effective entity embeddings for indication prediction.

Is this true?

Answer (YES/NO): NO